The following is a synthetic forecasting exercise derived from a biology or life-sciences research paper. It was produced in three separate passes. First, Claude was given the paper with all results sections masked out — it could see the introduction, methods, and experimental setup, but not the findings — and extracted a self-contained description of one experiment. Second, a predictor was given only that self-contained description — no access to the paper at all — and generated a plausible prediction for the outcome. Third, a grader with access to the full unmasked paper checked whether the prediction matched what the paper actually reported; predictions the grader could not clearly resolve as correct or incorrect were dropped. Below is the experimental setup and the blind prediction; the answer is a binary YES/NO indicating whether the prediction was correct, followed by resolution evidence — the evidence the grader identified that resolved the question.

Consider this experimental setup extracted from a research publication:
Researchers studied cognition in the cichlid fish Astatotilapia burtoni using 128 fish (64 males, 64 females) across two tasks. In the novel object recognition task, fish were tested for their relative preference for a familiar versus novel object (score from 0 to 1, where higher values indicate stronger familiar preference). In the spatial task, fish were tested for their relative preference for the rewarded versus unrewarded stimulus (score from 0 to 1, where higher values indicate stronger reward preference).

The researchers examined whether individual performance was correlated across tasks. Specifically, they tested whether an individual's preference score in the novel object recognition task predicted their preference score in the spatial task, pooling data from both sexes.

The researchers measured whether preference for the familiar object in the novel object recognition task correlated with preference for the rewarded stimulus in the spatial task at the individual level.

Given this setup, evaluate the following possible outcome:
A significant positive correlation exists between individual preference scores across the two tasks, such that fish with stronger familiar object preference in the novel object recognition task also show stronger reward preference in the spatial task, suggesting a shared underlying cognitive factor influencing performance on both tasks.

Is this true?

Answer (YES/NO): YES